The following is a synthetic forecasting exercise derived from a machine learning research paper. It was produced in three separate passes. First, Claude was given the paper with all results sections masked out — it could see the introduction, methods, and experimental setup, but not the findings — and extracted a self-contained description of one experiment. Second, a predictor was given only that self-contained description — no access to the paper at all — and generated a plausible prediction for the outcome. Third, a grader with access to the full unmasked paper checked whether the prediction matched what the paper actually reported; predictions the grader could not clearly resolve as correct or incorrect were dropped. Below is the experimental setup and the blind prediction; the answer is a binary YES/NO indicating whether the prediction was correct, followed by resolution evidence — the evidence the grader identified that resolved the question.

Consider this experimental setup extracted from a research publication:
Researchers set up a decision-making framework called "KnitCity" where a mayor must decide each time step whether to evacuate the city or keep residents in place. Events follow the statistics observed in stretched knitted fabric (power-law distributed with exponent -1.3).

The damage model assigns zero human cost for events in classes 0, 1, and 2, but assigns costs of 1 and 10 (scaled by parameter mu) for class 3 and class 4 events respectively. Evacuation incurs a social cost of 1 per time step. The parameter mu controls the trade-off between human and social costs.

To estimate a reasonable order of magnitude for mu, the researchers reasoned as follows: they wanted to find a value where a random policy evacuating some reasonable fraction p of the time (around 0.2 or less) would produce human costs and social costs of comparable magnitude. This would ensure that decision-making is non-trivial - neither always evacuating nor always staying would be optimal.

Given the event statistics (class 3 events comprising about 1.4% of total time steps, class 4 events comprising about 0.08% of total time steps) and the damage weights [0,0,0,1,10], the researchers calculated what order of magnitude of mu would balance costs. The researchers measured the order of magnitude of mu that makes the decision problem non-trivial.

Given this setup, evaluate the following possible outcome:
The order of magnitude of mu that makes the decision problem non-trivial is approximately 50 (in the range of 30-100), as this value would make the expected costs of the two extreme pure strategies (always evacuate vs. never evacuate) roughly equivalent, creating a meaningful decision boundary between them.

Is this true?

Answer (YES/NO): NO